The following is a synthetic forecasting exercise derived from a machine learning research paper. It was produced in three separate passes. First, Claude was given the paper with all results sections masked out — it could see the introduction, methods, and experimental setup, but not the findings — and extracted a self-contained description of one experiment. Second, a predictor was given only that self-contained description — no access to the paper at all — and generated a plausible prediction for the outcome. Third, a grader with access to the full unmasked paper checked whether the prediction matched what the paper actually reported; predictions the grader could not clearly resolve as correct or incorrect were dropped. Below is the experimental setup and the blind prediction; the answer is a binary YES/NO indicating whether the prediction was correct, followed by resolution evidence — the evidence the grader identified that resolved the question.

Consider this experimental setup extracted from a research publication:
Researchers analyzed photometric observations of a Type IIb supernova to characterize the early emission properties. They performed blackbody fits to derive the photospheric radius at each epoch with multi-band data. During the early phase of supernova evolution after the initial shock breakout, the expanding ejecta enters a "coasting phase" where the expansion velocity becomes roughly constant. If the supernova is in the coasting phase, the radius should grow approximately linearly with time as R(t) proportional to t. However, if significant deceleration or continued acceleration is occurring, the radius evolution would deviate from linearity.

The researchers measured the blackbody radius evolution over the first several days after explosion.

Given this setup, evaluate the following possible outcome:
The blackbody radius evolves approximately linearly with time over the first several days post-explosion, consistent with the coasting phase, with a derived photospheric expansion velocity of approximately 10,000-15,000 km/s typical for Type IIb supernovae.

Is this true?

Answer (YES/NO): NO